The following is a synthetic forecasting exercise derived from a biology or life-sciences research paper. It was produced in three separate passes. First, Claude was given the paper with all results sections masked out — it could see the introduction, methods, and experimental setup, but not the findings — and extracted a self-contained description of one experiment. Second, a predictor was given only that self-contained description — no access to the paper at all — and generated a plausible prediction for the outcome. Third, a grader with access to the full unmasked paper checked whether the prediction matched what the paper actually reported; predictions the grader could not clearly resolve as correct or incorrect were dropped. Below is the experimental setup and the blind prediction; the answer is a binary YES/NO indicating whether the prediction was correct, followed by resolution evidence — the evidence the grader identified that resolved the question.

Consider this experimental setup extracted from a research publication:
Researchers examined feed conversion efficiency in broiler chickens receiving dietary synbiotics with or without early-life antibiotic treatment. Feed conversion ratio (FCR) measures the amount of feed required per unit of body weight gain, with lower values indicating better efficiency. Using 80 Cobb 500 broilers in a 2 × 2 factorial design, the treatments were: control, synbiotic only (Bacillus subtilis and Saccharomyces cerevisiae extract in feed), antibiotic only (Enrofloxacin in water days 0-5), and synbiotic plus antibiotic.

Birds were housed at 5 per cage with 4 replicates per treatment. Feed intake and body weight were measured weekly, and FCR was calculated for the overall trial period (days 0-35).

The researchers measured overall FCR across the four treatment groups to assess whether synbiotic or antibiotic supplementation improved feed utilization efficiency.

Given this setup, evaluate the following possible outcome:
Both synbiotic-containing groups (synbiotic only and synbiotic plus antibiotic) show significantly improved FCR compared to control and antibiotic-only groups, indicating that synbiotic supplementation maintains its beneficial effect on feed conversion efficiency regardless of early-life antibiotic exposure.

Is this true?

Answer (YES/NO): NO